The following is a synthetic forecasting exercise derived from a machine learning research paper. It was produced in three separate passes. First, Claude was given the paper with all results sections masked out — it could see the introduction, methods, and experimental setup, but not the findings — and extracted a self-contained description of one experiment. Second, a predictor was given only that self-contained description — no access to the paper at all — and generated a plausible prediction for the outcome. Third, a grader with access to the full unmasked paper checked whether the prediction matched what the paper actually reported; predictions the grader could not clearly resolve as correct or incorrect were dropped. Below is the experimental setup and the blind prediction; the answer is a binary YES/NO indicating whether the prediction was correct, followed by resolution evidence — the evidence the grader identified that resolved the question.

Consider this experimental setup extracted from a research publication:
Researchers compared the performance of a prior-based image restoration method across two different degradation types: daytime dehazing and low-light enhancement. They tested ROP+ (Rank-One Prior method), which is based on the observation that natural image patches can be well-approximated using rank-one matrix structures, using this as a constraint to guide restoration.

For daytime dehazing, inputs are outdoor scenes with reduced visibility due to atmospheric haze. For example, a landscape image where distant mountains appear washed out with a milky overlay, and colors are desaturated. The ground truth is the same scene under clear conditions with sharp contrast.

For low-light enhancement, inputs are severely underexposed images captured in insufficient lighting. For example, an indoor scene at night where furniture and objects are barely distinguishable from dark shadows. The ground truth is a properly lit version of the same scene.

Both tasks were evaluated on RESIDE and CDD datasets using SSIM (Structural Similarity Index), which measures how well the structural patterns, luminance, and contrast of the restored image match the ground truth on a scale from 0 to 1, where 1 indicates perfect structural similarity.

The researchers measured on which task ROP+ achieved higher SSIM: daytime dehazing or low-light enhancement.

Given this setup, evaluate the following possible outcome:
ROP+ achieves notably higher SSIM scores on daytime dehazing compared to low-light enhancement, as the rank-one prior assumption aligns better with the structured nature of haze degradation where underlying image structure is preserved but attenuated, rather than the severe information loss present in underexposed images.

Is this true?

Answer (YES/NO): YES